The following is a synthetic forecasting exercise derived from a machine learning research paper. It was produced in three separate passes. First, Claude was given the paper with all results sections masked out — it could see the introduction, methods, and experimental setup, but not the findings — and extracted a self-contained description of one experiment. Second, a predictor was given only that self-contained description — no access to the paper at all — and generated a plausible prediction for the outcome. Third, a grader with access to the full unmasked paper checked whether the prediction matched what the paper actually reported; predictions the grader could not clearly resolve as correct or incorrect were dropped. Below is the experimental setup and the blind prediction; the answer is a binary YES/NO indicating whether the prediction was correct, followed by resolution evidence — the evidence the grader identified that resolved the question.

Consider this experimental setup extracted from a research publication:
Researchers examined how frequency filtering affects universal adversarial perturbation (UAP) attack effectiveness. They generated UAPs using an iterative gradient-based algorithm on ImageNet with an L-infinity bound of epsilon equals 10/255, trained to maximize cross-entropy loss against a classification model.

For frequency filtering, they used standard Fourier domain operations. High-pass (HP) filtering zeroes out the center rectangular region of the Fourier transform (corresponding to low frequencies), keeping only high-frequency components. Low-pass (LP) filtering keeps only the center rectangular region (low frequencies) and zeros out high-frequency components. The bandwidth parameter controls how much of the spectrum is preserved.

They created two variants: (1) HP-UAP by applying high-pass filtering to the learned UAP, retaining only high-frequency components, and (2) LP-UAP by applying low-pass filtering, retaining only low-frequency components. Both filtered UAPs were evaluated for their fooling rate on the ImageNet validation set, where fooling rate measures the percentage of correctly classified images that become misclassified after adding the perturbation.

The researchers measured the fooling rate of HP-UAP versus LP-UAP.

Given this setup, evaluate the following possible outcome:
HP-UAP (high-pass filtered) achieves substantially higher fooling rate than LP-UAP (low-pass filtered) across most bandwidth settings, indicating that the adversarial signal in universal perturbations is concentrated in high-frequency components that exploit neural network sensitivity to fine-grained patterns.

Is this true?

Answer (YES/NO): YES